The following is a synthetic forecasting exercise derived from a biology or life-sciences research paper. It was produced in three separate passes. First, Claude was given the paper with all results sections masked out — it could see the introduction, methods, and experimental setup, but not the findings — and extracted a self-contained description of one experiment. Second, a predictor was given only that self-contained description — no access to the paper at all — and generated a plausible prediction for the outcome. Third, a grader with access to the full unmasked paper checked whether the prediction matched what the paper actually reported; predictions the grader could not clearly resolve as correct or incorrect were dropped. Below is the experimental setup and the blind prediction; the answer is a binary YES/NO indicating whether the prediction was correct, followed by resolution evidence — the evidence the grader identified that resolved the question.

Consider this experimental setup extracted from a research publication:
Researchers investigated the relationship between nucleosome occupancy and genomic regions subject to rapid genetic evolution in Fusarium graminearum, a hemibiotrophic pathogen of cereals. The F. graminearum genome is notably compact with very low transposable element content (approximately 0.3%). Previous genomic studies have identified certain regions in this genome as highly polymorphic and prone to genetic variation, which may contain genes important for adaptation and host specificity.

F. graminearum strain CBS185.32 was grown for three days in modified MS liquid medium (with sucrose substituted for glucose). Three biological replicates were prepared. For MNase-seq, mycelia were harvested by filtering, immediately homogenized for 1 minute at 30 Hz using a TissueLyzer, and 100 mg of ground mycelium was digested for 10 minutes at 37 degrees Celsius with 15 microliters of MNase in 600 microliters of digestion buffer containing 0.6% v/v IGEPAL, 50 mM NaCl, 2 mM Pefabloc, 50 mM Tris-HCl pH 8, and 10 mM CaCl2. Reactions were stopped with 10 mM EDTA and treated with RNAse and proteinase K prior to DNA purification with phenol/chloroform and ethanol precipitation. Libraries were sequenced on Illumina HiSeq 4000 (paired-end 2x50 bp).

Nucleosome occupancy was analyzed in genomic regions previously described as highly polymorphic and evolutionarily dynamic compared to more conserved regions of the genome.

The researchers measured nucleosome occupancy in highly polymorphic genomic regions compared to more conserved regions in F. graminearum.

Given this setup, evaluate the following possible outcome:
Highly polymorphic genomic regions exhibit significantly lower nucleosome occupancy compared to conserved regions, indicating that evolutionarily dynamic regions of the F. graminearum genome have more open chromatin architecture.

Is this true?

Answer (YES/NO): YES